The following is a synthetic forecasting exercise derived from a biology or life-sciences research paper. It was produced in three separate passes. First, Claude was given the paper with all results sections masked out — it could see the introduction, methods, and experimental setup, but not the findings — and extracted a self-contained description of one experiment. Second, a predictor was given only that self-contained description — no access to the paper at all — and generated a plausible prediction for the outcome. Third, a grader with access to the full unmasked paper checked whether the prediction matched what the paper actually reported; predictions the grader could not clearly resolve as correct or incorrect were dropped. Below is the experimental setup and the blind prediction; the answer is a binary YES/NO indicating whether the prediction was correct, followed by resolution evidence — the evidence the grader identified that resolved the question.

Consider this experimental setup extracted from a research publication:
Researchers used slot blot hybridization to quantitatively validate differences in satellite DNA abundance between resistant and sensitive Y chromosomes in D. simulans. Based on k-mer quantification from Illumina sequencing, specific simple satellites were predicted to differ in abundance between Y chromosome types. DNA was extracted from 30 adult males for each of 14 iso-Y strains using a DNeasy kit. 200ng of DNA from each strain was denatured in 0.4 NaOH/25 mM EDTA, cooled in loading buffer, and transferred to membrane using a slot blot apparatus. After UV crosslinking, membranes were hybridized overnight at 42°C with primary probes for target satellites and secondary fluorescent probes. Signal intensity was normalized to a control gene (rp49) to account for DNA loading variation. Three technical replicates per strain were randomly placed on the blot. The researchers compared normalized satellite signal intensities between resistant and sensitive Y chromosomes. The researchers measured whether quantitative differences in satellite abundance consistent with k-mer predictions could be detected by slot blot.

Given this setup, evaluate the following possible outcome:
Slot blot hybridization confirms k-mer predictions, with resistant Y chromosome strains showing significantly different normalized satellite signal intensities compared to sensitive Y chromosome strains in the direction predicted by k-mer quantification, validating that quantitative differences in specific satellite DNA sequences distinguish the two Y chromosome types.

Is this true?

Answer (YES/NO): NO